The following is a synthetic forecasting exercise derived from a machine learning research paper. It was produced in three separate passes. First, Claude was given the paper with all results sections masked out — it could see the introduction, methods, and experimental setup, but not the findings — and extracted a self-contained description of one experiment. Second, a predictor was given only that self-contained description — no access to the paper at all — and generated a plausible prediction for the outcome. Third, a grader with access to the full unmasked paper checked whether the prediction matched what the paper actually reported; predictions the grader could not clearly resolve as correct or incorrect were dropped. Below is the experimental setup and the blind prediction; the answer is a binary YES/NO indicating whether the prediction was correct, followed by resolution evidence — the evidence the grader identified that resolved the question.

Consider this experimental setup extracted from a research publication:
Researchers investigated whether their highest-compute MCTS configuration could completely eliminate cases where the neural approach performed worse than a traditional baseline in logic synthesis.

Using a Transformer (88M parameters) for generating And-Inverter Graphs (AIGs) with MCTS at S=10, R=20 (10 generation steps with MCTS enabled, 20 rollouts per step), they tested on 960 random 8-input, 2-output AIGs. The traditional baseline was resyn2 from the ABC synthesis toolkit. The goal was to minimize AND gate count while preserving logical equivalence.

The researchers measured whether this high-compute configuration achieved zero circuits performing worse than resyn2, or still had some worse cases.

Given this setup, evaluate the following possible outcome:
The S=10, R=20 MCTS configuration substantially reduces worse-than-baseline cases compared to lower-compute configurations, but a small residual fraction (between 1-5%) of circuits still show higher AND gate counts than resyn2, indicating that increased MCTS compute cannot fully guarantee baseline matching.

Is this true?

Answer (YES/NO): NO